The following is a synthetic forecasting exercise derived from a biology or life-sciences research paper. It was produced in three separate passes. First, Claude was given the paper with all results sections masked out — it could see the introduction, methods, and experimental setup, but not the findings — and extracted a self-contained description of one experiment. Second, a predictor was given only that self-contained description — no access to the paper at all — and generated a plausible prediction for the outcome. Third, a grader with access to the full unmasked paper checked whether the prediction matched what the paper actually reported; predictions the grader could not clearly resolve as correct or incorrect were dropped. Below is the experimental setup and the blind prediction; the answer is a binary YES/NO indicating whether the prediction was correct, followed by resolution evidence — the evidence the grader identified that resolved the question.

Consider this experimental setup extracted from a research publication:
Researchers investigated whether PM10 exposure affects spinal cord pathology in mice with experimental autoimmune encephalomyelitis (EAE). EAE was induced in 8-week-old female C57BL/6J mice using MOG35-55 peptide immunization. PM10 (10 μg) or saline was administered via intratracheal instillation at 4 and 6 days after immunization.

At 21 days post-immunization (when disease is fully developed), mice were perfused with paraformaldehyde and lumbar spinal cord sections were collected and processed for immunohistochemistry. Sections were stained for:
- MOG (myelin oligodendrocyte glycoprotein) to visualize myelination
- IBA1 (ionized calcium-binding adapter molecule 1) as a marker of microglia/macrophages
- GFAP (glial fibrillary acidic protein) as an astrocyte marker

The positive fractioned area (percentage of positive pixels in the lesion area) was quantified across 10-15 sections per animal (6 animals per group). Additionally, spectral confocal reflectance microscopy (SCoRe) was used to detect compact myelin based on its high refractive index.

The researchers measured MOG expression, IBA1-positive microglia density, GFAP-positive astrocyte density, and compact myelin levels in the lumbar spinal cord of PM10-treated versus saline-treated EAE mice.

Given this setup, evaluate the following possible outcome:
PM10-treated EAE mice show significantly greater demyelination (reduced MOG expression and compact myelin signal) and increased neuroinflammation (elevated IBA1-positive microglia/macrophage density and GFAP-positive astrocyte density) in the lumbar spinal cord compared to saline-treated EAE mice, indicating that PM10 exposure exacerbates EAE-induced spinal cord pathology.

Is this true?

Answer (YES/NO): NO